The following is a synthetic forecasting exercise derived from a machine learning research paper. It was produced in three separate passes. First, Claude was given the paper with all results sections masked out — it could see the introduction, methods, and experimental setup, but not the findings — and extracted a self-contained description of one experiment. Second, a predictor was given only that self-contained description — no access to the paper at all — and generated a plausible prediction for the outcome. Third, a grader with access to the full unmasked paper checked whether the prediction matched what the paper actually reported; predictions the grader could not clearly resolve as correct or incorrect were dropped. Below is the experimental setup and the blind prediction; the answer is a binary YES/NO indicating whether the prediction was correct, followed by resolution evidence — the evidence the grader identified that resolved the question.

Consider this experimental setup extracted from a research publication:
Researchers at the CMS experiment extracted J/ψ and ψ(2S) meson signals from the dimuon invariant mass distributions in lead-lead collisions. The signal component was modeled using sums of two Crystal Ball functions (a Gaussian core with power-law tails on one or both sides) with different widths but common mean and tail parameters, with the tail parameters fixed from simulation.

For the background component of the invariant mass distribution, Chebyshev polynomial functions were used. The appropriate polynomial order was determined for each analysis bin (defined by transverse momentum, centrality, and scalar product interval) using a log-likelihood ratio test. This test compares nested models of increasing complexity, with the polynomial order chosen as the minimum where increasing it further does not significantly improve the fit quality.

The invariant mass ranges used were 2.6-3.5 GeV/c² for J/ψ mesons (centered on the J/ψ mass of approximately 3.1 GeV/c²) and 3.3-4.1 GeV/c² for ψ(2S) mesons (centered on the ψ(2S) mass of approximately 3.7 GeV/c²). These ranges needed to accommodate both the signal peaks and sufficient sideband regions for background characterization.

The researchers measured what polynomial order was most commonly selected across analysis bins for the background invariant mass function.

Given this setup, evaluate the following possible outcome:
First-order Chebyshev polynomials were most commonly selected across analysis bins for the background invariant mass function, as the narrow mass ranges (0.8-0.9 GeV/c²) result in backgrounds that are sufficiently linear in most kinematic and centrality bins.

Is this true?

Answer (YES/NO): YES